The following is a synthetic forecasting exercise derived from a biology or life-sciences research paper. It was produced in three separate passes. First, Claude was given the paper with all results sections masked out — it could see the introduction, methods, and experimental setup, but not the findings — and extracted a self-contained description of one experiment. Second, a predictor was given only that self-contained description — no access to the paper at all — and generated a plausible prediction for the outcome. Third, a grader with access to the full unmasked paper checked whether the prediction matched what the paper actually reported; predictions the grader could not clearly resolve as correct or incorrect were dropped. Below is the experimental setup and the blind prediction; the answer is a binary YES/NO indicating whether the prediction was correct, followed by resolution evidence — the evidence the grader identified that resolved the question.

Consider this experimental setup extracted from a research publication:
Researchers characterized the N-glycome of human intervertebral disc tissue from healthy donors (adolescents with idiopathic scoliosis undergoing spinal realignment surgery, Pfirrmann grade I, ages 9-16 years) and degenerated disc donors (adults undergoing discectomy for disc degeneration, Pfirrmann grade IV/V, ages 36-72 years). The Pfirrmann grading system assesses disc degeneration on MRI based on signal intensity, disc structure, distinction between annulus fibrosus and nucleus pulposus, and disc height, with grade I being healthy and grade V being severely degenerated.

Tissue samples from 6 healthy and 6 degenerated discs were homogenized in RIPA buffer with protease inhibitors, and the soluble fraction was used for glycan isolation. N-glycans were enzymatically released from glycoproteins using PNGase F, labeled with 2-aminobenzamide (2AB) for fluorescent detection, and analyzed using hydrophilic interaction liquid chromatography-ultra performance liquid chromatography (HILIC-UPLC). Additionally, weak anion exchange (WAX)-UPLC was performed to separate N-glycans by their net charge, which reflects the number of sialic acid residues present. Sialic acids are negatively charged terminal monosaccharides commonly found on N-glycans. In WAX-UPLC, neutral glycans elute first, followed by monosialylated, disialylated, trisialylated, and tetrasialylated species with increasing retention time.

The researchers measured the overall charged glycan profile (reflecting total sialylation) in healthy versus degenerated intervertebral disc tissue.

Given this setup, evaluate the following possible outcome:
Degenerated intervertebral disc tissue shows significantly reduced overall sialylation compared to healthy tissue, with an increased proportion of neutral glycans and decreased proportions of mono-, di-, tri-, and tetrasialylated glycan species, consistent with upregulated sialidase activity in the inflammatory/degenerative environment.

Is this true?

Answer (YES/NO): NO